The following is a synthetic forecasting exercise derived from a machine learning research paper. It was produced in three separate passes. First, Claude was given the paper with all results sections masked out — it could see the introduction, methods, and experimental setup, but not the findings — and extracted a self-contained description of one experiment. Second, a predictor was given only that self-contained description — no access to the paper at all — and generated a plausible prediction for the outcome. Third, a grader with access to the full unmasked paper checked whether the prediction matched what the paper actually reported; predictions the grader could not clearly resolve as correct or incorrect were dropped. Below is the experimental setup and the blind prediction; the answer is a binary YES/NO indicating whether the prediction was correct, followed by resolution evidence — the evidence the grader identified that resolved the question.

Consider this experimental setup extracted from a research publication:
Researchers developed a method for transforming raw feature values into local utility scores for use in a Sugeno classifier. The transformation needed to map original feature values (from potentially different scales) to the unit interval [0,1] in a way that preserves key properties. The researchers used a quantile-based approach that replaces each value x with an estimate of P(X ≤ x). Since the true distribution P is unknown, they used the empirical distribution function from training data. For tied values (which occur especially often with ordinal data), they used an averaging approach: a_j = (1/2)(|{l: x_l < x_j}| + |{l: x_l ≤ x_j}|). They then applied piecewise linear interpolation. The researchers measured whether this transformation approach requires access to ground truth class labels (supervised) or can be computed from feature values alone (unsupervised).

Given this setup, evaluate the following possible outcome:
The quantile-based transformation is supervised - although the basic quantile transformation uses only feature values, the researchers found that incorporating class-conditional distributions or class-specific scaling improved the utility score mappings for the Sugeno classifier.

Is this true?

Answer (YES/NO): NO